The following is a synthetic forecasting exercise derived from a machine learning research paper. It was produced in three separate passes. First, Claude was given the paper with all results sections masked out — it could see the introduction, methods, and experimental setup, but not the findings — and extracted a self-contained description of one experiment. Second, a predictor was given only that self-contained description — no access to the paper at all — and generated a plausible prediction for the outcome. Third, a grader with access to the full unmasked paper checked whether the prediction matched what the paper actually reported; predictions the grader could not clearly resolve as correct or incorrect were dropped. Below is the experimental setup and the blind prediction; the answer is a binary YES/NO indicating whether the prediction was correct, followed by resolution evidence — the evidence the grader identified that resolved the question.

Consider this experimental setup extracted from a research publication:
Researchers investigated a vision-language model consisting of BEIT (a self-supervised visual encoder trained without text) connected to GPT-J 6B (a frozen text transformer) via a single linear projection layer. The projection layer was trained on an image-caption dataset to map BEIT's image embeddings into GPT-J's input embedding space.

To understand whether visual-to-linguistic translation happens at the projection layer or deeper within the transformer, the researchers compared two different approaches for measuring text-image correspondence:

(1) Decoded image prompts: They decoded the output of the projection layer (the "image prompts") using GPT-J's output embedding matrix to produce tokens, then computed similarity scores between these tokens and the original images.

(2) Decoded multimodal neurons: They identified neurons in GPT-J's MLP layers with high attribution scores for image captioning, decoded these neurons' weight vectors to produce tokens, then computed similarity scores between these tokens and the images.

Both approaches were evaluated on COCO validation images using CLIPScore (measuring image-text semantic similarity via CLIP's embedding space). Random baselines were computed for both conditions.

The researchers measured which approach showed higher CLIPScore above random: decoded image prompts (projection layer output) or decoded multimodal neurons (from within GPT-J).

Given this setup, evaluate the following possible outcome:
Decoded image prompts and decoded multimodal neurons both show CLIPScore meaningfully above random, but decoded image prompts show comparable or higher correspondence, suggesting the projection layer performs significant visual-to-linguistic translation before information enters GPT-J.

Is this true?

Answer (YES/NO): NO